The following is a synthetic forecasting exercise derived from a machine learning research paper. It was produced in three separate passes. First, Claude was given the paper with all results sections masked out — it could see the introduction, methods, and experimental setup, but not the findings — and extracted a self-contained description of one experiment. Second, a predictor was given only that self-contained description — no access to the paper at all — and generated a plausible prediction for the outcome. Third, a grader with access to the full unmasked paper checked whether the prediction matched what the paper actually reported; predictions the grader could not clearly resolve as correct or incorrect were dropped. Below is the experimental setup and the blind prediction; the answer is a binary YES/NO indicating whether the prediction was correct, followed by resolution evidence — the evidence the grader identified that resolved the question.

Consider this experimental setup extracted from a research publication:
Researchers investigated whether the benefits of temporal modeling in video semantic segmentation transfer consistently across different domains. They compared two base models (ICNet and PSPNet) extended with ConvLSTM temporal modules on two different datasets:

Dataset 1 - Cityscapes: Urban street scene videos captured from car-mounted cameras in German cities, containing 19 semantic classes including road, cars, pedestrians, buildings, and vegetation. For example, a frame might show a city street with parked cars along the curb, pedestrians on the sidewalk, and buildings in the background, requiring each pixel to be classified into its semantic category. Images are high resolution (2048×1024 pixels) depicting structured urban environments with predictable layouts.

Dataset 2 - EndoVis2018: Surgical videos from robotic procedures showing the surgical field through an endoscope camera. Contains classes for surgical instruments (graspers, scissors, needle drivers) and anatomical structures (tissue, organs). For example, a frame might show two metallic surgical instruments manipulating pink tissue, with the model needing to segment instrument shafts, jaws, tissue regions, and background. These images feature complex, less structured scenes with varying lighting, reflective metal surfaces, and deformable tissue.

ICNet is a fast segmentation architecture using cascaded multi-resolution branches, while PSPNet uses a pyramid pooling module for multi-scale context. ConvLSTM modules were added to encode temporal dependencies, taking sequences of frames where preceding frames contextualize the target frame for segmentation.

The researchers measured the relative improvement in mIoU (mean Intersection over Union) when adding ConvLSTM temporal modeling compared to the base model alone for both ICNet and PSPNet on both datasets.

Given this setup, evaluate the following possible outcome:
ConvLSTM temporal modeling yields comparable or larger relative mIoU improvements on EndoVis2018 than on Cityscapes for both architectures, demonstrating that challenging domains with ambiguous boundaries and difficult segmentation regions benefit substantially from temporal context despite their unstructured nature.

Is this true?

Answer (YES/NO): YES